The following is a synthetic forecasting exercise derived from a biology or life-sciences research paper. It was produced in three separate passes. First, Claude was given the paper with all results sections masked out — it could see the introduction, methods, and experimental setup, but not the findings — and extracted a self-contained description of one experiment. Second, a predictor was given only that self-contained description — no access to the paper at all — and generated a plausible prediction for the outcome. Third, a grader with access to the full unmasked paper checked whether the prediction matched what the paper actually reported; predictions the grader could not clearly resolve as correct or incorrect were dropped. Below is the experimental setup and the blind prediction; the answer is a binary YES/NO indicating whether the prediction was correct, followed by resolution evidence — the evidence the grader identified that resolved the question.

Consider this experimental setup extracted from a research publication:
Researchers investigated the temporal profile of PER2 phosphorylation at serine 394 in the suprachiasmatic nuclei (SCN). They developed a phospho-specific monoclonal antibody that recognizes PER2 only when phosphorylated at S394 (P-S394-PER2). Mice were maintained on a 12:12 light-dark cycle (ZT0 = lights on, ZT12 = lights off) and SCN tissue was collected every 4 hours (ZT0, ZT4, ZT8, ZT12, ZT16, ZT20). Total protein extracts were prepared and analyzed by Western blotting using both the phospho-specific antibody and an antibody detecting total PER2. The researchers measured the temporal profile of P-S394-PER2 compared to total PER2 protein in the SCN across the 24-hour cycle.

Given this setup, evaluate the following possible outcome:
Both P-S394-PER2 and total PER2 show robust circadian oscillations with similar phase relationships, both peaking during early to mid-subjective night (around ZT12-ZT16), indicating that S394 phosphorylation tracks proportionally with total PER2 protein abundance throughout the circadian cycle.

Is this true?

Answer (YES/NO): NO